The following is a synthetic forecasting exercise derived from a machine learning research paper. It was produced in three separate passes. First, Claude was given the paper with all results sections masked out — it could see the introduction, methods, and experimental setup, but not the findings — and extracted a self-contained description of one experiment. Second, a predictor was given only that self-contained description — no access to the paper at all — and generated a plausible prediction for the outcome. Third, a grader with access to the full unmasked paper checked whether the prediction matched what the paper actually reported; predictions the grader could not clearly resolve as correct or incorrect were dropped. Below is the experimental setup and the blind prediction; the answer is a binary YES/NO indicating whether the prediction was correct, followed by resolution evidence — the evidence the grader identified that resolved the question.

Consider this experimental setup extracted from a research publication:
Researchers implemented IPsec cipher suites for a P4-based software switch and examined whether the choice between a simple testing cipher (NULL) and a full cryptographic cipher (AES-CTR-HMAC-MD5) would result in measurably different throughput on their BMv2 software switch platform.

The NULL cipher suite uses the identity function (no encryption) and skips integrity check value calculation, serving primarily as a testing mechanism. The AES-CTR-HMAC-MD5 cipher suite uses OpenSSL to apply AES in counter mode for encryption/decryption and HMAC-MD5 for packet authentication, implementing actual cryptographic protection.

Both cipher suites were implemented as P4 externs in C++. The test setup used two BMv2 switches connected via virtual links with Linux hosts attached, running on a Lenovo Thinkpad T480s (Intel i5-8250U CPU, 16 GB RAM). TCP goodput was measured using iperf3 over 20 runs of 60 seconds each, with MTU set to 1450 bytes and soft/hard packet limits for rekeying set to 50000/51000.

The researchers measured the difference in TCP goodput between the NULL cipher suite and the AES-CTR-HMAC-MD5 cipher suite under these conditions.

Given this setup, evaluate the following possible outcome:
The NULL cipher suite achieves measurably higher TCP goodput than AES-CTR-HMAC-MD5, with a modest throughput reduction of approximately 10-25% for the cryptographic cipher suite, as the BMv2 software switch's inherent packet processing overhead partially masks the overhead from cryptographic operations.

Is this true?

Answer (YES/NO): NO